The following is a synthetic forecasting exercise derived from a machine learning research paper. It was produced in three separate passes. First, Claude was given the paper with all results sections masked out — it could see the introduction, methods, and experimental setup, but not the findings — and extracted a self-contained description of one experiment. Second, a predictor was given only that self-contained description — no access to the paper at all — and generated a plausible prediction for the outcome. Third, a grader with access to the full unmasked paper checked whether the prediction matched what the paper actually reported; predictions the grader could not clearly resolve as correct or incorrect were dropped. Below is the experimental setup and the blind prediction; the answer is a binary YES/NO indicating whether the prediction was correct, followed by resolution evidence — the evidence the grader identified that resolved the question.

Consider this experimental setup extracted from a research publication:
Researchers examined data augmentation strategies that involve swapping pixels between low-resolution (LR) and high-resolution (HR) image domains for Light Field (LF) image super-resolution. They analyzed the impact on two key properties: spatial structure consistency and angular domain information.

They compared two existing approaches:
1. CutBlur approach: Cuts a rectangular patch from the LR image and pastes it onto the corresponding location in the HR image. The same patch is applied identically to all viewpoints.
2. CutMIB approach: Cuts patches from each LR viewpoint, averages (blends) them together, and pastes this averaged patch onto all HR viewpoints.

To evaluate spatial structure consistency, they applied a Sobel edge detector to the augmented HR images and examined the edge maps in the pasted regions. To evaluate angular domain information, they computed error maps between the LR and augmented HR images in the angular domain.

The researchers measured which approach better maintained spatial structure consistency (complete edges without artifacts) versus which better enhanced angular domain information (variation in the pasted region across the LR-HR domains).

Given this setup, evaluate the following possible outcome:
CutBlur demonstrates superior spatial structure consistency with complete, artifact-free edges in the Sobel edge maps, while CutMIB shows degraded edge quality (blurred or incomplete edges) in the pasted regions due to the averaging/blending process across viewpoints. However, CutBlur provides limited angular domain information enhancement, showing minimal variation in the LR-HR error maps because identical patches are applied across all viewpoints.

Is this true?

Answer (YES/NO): YES